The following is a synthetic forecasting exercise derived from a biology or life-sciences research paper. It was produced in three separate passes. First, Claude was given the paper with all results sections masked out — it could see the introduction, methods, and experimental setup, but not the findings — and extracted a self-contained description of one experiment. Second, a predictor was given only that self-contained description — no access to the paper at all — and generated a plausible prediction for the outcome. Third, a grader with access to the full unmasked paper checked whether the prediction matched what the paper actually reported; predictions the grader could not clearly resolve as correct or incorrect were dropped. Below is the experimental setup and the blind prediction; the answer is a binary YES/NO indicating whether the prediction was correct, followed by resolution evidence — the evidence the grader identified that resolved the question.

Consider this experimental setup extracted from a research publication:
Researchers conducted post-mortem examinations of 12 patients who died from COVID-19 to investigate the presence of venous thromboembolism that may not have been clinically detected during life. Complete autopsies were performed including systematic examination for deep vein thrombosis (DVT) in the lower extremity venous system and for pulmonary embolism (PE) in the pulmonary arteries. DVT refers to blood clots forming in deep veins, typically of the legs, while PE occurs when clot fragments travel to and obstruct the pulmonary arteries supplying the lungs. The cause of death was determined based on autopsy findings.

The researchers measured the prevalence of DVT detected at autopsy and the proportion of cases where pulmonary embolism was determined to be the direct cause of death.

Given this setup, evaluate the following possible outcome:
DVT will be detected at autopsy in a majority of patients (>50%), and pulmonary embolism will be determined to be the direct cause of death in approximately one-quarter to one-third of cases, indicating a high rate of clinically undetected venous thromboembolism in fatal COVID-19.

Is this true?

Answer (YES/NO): YES